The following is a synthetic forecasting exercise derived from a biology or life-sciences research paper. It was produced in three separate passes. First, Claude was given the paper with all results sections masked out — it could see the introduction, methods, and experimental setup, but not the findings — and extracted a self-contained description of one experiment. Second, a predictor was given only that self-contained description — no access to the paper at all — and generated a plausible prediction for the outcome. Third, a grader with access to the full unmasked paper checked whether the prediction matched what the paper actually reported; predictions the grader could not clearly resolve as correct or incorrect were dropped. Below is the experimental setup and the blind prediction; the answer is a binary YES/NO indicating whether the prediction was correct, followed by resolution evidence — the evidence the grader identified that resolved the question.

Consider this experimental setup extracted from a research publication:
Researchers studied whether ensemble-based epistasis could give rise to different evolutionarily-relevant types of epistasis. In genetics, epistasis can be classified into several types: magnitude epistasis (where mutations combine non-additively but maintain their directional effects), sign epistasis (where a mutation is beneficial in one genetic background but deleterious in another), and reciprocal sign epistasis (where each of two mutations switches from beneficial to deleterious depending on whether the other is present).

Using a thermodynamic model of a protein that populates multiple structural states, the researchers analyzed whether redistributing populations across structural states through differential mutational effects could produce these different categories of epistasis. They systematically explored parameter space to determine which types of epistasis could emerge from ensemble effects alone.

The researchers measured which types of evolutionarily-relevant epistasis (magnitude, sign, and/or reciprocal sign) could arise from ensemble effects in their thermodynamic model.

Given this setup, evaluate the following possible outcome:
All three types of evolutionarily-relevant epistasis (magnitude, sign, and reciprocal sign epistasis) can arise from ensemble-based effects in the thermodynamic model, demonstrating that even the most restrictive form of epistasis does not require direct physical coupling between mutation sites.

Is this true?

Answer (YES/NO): YES